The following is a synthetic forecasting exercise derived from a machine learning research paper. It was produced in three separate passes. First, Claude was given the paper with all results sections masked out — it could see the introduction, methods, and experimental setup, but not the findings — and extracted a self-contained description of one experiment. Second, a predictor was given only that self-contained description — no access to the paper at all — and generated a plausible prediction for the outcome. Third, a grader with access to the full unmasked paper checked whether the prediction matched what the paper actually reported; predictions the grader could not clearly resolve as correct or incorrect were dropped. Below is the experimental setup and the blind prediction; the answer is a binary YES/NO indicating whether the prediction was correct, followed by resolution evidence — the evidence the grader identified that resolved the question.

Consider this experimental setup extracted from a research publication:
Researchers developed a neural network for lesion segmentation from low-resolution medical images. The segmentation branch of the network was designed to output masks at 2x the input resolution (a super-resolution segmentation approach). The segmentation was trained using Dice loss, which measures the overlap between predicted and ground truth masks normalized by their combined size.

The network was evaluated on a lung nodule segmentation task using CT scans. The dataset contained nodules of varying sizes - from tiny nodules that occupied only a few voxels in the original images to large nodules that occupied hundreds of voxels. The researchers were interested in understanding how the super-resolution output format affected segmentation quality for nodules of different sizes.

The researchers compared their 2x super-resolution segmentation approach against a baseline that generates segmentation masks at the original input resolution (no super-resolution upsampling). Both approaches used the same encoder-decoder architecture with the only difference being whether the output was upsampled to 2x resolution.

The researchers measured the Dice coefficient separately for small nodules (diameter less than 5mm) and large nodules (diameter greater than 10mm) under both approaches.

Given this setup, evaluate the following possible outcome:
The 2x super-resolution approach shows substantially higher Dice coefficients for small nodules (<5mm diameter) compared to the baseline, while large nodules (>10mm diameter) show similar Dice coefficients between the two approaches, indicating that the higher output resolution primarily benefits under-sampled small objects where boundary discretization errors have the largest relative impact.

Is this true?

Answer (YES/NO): NO